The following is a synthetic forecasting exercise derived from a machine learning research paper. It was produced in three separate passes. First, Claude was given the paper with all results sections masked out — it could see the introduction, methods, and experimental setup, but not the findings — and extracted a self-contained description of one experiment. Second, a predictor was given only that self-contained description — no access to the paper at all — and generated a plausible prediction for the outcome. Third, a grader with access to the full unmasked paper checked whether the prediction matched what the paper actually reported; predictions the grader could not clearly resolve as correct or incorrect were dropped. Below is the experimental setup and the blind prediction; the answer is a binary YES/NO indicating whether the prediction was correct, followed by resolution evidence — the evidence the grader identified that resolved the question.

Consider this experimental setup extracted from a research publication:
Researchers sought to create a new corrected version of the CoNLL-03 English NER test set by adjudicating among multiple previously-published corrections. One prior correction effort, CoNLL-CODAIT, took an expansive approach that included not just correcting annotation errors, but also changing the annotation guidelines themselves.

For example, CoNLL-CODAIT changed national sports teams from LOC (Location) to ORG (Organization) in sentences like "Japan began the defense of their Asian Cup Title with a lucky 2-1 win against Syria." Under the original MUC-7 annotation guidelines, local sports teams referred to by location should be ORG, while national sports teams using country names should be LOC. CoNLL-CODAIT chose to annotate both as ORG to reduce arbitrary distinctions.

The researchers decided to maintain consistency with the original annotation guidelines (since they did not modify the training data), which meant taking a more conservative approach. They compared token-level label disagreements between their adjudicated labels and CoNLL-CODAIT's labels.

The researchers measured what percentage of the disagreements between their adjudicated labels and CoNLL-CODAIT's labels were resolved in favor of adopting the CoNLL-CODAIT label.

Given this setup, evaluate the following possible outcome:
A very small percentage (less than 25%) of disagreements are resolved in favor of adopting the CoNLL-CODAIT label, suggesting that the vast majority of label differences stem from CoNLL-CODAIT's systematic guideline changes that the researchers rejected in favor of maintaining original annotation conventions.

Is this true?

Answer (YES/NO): YES